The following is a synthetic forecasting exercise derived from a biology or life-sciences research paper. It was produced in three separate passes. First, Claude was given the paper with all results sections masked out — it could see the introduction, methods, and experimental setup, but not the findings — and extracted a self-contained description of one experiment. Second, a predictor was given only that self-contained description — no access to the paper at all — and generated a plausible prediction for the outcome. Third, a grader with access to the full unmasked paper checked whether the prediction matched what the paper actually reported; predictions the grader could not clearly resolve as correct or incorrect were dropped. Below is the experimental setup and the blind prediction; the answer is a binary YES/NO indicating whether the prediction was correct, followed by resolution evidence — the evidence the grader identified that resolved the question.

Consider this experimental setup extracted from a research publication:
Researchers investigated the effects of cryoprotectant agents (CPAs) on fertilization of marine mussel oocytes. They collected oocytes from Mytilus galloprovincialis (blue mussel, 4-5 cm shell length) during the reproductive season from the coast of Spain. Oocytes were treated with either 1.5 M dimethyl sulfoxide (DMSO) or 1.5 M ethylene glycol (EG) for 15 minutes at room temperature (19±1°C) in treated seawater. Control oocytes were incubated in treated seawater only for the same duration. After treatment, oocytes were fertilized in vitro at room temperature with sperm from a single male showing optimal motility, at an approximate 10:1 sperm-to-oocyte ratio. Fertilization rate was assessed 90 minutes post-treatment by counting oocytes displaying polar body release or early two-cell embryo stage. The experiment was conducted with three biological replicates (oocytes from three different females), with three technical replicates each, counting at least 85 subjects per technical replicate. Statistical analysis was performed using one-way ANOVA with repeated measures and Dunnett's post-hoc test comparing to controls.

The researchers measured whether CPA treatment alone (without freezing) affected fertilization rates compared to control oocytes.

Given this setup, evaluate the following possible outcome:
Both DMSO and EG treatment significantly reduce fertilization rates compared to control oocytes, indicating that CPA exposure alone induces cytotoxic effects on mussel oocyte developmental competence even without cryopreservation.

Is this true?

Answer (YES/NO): NO